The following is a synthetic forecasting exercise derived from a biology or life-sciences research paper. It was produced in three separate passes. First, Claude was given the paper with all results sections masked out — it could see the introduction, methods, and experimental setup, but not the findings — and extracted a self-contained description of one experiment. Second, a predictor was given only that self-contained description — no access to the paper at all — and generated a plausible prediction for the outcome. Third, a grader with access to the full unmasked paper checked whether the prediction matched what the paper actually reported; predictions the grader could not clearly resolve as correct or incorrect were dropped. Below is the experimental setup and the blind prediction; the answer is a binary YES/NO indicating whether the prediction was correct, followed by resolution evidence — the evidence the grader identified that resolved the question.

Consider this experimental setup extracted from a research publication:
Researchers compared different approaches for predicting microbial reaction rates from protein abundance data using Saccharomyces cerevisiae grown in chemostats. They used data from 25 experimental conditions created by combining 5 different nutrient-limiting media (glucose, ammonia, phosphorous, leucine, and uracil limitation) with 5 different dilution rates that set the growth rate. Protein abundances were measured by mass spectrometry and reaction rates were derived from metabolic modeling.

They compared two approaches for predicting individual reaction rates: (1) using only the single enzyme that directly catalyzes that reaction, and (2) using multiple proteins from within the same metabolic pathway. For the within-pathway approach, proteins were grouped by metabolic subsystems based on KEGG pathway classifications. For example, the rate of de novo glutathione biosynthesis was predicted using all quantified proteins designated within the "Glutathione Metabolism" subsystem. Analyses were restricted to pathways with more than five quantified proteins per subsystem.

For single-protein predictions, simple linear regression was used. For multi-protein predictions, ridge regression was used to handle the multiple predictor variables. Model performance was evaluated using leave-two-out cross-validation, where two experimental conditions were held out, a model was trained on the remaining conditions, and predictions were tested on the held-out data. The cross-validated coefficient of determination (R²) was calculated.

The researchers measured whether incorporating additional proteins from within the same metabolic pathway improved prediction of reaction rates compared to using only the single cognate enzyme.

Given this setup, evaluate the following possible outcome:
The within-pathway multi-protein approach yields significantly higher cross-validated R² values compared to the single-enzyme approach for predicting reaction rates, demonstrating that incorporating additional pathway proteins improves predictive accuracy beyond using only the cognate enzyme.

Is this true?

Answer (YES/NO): YES